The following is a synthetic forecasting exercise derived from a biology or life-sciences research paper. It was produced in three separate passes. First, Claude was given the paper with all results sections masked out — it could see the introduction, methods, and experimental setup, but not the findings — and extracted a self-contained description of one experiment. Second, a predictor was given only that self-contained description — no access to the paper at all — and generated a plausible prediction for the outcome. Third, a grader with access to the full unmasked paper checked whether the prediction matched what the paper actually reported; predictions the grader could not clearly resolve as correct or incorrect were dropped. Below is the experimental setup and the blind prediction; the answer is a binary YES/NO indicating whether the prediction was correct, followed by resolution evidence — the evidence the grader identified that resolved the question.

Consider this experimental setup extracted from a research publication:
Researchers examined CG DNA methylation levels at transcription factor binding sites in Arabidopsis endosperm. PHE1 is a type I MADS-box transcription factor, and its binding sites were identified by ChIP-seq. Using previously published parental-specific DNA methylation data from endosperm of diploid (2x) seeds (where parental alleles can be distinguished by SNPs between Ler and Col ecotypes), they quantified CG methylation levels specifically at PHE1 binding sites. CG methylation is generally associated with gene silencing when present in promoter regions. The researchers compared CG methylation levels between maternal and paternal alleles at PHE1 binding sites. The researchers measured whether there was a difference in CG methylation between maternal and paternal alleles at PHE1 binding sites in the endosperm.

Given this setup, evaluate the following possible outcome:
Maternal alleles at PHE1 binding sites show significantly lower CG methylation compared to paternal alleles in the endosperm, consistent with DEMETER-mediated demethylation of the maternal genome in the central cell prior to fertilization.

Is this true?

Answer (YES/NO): NO